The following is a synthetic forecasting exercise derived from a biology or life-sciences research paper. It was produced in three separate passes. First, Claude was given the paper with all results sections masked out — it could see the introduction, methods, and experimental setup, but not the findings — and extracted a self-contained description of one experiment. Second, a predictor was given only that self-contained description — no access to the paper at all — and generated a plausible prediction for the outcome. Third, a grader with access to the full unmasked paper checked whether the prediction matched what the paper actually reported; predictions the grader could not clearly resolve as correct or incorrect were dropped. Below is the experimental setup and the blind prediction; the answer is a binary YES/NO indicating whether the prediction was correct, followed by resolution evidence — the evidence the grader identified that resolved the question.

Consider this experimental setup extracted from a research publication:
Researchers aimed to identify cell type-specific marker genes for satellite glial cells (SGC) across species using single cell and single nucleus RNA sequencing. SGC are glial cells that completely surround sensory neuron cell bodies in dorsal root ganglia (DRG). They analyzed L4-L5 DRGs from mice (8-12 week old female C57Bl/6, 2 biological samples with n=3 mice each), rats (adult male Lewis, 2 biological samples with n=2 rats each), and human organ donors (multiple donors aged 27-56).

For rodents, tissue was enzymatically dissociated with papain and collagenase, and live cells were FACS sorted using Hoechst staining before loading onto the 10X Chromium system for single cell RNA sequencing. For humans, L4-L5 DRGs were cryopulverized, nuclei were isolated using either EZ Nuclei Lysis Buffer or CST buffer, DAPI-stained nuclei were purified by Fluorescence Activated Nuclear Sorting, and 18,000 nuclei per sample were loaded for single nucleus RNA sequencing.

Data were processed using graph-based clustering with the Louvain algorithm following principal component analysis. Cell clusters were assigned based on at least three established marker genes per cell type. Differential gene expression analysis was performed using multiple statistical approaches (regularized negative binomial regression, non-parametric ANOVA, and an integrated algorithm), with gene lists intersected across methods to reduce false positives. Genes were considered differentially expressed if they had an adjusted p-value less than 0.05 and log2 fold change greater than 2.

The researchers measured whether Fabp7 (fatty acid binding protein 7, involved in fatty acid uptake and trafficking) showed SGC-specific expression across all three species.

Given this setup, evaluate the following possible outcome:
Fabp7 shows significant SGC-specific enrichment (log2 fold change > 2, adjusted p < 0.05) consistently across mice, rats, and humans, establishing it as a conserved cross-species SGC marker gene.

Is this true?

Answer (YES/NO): YES